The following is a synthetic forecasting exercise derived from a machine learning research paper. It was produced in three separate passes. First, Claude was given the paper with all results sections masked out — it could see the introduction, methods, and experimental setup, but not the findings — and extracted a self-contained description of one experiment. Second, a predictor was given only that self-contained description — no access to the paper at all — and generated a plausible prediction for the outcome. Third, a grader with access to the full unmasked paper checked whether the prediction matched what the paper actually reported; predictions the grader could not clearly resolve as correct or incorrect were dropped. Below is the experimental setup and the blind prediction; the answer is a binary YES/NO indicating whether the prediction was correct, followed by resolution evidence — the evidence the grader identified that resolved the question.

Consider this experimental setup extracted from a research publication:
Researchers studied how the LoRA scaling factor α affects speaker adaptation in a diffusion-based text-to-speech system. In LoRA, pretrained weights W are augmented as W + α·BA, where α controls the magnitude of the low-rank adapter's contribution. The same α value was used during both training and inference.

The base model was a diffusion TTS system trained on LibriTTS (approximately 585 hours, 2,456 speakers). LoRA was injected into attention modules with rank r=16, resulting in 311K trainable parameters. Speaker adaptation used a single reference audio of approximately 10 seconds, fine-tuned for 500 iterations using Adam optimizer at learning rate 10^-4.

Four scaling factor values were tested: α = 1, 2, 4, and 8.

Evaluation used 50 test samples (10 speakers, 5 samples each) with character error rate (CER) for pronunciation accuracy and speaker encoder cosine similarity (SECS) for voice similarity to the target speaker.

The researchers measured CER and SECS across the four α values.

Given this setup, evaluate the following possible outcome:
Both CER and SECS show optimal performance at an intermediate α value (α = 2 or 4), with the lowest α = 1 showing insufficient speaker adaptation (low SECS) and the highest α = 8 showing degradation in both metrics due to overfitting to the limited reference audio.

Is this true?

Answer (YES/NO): NO